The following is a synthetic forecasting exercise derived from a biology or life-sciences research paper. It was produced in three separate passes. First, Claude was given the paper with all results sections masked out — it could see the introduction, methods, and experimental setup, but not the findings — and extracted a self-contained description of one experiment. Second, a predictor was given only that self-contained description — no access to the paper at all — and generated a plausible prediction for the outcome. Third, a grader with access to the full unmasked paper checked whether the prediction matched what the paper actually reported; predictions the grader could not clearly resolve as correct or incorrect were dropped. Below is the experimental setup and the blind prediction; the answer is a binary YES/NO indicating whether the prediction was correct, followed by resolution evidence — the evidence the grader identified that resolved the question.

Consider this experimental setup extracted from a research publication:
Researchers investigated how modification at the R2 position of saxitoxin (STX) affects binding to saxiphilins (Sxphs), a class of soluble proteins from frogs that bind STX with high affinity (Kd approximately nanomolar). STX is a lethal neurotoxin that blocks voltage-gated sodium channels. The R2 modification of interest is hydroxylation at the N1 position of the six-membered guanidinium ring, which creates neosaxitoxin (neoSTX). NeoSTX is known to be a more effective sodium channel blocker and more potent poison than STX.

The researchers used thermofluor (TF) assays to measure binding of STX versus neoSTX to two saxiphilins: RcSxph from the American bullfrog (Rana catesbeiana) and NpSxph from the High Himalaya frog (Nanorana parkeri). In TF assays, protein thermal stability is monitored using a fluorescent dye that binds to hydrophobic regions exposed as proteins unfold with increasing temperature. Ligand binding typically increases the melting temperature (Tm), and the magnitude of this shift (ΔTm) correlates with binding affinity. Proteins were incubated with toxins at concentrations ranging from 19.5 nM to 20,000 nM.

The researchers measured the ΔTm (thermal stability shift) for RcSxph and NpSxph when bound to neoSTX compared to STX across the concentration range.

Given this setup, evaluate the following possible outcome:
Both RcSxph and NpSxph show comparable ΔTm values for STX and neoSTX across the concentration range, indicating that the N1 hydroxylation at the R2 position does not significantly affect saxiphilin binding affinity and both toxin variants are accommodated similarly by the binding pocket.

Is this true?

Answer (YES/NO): NO